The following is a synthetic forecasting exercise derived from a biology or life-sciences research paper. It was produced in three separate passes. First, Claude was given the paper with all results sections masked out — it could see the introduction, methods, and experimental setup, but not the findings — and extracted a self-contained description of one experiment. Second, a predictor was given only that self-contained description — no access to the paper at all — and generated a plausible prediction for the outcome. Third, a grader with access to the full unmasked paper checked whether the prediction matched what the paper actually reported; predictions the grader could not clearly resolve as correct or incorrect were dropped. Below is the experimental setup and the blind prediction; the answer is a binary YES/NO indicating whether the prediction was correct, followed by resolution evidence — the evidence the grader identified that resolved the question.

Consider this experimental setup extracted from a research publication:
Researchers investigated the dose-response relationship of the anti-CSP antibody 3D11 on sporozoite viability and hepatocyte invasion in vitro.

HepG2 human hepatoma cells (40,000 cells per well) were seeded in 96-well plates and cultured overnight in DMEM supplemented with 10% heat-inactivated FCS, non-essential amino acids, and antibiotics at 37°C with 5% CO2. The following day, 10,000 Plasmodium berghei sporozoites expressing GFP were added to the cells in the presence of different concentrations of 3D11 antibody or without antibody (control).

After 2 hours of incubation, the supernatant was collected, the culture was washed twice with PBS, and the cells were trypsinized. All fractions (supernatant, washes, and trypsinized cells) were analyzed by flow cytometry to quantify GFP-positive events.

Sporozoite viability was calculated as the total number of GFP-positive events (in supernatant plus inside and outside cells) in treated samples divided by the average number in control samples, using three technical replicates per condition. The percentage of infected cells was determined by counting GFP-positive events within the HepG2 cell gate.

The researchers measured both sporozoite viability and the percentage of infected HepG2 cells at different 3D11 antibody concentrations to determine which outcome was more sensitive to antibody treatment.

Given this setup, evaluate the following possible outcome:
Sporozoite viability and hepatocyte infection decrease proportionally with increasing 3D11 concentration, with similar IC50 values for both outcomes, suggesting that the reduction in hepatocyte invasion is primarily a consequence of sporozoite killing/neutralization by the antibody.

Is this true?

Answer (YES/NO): NO